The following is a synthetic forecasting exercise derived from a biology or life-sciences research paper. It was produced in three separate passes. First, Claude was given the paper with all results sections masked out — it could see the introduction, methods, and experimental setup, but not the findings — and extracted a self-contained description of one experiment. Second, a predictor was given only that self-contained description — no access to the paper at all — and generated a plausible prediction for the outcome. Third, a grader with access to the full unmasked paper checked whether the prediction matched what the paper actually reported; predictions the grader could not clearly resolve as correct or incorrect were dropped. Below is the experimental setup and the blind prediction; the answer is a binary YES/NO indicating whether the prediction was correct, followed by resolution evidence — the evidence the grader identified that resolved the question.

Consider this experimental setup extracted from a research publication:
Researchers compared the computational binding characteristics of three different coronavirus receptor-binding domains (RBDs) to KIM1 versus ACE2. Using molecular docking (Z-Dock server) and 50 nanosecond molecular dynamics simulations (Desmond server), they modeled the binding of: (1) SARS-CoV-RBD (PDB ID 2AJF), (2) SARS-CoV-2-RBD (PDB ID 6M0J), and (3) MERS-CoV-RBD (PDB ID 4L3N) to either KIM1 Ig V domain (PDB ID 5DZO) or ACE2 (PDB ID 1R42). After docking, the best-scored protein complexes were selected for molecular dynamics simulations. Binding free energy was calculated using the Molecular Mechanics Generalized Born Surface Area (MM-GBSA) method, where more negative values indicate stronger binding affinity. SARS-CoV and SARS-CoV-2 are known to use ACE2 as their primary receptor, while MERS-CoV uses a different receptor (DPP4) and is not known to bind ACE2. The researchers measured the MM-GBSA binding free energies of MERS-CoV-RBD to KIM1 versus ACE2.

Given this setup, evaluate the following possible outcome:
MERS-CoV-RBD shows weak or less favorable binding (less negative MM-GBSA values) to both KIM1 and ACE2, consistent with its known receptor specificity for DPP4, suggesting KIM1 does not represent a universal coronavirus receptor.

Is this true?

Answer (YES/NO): YES